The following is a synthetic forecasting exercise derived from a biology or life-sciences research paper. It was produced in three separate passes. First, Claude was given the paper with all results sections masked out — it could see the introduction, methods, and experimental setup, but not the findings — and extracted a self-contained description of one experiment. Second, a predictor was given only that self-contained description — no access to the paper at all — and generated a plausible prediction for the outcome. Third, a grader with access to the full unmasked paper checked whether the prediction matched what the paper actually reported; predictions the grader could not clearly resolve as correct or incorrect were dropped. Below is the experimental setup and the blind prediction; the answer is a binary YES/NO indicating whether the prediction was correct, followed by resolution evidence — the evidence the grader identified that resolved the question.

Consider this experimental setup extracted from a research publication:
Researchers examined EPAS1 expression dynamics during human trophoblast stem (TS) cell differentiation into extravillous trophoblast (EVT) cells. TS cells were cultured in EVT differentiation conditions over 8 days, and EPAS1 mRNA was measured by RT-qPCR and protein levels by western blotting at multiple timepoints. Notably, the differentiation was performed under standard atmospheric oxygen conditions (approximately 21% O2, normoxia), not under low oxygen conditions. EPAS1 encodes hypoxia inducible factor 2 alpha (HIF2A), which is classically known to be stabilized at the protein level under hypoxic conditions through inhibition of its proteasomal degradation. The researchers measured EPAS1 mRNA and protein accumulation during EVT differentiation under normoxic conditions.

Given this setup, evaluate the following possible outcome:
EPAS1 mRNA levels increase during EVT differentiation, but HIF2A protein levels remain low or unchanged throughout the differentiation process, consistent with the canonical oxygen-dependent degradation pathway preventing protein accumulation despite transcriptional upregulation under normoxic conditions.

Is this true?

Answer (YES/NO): NO